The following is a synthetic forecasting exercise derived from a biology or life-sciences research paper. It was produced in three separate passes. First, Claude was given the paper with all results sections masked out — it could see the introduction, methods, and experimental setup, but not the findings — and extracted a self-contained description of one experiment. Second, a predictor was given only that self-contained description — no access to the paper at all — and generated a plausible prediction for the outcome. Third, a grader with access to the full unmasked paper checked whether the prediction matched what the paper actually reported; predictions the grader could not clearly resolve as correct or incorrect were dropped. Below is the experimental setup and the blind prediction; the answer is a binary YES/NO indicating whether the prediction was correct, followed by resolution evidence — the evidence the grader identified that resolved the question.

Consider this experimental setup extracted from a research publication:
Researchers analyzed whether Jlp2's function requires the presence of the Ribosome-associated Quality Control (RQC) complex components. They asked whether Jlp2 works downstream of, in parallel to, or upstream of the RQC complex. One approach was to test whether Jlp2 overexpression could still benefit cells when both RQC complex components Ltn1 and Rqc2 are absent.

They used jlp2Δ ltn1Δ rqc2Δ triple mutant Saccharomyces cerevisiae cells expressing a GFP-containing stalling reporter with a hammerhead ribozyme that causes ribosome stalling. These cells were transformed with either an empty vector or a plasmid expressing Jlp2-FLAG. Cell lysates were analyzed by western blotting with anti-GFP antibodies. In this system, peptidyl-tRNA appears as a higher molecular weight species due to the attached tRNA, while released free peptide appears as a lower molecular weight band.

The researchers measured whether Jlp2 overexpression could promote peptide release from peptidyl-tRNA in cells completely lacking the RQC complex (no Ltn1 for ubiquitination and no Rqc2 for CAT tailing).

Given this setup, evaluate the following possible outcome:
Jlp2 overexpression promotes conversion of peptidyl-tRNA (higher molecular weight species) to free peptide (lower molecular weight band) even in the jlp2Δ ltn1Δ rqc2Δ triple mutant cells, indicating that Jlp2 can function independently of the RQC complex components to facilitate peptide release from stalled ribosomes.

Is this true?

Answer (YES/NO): YES